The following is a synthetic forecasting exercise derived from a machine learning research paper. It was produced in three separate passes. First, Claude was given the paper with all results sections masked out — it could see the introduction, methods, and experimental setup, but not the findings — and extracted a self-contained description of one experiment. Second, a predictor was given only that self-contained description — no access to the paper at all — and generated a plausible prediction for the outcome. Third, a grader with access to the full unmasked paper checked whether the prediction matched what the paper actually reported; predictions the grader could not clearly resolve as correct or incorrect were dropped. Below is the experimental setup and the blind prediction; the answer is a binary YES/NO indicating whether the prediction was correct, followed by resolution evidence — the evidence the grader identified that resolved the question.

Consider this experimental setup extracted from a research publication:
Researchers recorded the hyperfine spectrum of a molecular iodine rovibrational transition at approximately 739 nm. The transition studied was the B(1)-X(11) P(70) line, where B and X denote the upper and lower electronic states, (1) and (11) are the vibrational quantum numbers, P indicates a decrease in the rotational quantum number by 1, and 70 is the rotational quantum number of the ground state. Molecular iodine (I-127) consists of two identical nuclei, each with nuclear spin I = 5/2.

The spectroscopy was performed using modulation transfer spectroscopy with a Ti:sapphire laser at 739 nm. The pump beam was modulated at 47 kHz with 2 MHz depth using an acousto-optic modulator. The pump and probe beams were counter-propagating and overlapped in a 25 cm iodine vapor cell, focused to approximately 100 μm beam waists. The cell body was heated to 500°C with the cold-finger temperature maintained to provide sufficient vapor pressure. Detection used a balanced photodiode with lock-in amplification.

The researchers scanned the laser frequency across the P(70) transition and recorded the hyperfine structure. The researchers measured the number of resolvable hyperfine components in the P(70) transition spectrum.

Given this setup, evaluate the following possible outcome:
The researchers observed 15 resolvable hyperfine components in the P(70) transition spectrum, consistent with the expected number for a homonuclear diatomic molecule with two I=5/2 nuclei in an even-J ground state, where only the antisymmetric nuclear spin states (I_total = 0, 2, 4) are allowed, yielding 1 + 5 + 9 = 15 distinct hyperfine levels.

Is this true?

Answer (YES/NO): NO